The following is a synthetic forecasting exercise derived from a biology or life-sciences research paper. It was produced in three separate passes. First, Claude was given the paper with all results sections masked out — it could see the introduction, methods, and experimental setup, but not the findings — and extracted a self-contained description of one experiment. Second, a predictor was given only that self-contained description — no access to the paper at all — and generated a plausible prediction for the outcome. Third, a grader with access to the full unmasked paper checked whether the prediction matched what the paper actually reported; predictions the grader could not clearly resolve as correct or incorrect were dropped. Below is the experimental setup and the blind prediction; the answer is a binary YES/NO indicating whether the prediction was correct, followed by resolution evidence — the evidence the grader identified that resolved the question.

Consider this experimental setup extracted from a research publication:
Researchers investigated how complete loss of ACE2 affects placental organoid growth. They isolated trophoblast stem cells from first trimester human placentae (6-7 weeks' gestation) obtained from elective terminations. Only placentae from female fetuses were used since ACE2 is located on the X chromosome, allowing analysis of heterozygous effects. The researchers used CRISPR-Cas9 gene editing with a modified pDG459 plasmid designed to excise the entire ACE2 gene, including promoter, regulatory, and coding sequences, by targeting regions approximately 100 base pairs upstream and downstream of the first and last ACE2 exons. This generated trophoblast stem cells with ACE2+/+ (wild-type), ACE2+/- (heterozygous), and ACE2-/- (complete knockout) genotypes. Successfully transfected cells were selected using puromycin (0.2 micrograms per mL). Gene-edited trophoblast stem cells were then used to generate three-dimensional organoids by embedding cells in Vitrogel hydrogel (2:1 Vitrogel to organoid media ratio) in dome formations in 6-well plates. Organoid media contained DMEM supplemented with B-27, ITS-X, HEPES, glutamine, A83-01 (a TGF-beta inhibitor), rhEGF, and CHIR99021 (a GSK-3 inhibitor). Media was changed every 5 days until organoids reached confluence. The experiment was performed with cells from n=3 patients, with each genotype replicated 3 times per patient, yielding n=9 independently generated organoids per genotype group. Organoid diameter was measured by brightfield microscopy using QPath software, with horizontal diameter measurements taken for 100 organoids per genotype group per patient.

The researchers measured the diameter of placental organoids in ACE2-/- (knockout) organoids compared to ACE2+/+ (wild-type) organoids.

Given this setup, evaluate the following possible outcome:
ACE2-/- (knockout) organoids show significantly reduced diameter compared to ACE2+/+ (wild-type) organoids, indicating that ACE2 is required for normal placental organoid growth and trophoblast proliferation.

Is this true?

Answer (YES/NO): YES